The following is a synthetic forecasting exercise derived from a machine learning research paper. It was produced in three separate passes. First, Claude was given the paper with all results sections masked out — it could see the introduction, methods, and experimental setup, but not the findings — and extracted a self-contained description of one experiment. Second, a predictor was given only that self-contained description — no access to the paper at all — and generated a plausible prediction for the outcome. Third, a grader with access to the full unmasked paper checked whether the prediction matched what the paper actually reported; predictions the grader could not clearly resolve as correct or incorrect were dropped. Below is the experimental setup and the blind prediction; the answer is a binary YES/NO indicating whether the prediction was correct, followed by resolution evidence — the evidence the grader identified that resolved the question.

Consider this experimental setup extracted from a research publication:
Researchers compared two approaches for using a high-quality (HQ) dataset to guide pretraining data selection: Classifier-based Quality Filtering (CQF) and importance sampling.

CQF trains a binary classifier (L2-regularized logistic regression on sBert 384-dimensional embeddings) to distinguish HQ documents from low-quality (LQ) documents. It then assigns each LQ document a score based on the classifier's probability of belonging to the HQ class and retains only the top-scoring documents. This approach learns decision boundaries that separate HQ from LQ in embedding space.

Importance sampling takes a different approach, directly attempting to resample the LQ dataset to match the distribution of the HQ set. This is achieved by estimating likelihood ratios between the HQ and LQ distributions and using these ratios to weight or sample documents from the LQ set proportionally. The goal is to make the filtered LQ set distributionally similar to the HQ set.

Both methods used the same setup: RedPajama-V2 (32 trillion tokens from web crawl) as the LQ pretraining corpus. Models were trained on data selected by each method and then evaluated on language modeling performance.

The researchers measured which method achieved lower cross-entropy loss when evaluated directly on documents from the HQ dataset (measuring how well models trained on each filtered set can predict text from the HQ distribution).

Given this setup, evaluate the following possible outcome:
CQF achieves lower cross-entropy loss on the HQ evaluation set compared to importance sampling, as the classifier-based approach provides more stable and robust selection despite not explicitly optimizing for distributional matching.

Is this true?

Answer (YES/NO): NO